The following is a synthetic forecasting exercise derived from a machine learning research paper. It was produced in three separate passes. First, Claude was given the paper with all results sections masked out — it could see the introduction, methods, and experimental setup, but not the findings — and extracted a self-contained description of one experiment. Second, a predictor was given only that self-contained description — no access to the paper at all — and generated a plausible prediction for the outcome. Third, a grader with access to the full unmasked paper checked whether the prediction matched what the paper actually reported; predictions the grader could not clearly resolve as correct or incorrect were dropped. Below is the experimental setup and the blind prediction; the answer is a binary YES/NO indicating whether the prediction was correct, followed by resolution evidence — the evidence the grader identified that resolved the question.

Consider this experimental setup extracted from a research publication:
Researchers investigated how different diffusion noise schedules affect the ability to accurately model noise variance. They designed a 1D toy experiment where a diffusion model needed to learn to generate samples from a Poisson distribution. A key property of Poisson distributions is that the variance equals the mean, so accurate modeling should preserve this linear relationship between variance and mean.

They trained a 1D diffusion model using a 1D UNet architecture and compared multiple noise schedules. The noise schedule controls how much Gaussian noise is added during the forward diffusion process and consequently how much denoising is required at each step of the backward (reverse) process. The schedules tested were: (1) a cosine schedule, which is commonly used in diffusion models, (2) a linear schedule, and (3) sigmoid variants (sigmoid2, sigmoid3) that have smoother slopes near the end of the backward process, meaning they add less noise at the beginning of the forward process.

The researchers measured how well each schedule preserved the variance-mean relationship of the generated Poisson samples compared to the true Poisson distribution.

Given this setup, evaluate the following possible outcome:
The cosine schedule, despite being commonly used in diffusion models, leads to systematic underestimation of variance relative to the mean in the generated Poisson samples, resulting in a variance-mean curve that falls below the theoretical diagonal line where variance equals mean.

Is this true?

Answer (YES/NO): YES